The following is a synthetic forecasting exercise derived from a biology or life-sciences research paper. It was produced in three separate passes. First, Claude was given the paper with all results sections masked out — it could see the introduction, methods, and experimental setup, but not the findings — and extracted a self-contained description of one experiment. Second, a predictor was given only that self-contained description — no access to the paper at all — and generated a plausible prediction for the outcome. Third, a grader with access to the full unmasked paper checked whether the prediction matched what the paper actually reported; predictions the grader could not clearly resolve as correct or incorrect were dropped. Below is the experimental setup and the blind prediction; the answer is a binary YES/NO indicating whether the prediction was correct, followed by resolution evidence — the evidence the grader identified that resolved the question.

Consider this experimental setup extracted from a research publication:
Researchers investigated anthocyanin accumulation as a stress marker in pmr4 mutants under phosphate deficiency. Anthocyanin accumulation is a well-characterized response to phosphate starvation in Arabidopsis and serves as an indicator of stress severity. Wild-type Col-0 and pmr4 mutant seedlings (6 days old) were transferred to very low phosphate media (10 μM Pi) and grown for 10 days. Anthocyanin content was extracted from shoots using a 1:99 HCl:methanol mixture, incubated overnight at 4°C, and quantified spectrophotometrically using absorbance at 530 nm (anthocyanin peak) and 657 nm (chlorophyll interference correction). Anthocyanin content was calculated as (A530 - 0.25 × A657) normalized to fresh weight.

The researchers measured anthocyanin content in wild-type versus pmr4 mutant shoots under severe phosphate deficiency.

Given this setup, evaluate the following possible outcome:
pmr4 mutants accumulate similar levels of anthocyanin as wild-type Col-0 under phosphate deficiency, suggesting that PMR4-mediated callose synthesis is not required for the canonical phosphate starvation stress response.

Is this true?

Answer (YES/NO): NO